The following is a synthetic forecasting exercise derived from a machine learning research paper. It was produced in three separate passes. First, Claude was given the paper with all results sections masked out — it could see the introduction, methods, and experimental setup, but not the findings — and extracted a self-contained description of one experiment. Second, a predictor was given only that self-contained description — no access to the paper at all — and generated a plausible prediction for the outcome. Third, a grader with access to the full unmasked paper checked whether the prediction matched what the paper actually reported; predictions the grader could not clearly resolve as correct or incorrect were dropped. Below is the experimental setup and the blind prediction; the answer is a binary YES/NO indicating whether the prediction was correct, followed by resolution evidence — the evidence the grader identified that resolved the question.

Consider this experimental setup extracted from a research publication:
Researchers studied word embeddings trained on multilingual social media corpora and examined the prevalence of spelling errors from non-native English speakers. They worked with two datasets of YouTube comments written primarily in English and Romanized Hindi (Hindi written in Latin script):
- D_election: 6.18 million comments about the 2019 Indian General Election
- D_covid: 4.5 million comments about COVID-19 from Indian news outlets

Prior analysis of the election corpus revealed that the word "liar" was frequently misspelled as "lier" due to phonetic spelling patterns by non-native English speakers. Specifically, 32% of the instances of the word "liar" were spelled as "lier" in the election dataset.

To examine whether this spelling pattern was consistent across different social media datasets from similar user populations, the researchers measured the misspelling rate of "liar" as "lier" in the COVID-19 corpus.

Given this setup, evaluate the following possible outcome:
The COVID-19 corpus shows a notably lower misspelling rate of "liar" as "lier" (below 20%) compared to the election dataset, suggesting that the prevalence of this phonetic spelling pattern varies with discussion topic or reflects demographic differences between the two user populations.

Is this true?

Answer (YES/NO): NO